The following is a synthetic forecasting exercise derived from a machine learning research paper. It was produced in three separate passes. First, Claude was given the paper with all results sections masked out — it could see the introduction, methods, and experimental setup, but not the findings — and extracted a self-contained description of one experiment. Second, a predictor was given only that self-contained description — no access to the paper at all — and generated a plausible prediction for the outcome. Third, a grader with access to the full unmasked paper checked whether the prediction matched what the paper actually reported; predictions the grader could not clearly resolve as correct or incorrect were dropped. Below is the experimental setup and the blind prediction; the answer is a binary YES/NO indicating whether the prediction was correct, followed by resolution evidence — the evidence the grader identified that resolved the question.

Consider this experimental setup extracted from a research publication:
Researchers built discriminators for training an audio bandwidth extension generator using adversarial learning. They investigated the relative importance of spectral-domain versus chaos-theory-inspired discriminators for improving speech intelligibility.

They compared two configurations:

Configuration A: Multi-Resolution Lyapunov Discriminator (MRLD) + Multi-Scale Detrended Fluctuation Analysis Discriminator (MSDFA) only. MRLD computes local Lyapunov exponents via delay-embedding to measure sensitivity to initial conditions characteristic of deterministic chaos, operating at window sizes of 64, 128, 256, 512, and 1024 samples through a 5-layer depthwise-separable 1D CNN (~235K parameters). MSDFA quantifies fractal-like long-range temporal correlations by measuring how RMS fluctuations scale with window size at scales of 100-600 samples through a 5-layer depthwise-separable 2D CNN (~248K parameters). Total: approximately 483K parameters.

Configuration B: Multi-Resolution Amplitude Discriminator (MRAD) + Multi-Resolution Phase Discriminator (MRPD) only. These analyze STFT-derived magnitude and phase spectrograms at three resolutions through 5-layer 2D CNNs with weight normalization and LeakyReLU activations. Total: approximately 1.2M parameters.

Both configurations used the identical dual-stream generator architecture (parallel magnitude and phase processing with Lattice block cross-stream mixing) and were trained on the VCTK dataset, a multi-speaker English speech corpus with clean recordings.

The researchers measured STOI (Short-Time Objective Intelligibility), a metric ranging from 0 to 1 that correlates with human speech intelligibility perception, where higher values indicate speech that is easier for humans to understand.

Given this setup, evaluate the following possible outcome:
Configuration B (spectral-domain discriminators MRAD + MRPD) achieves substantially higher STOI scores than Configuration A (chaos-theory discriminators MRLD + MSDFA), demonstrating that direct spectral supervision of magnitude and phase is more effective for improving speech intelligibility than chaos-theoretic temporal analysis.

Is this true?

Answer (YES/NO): NO